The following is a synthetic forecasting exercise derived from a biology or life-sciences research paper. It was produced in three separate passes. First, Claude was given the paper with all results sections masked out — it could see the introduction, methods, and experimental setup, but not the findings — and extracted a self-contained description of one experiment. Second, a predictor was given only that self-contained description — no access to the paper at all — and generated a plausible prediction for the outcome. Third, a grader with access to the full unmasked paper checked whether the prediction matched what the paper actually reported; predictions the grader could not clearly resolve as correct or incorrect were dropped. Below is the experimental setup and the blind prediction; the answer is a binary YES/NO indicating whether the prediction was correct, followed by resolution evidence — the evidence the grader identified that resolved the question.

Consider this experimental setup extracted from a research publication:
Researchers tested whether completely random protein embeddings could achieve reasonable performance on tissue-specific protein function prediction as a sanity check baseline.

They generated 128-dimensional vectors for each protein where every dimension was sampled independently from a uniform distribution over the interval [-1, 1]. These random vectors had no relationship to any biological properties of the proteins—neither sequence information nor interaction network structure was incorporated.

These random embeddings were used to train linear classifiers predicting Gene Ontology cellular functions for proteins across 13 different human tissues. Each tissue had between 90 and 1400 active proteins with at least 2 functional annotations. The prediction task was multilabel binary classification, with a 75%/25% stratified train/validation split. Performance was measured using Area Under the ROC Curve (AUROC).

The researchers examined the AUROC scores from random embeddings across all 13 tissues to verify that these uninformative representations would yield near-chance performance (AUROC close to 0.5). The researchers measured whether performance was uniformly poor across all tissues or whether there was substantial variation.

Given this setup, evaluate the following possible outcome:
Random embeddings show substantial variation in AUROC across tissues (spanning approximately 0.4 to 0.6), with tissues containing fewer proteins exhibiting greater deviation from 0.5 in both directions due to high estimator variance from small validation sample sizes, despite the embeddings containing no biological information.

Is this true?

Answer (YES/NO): NO